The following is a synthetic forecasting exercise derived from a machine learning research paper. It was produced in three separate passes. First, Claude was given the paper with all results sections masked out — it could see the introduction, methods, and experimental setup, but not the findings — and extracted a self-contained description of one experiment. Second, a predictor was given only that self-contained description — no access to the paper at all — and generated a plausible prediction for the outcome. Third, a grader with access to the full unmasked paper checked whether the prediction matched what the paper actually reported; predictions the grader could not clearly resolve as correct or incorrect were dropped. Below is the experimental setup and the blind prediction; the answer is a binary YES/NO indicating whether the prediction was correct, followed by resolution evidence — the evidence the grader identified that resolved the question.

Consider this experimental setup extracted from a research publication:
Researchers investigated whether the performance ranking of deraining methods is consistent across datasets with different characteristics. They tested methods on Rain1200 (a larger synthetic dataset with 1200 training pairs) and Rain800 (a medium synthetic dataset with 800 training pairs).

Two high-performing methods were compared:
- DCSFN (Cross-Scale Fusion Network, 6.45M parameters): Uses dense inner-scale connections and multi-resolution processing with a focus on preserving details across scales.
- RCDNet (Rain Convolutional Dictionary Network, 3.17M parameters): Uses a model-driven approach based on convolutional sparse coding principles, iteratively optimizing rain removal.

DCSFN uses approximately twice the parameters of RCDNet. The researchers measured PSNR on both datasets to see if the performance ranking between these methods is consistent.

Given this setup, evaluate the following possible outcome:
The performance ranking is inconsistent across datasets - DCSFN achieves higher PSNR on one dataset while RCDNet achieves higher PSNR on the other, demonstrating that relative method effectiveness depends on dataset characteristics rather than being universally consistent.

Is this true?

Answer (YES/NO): YES